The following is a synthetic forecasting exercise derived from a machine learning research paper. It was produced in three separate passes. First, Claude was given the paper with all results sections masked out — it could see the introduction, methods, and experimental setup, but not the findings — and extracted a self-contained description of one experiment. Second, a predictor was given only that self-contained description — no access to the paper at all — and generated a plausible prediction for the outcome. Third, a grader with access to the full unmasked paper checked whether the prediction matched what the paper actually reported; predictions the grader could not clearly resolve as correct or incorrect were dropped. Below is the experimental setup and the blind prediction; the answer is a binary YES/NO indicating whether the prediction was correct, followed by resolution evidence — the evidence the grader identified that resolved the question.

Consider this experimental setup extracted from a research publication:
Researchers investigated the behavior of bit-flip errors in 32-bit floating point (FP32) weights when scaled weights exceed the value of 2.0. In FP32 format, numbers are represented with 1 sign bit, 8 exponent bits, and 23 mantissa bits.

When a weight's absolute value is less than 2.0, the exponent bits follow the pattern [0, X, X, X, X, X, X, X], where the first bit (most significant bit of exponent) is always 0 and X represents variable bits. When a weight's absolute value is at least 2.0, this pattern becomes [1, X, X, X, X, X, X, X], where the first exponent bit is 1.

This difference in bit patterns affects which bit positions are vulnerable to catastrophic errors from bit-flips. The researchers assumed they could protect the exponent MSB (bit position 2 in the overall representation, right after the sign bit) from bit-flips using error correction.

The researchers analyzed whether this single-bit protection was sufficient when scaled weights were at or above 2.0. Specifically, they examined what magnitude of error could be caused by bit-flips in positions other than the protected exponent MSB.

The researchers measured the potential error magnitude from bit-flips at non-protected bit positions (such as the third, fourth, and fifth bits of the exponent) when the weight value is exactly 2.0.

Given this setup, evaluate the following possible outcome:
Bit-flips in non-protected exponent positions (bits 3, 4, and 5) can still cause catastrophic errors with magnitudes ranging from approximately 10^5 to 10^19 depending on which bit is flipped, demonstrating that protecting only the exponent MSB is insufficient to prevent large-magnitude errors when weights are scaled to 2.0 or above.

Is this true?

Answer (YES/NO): NO